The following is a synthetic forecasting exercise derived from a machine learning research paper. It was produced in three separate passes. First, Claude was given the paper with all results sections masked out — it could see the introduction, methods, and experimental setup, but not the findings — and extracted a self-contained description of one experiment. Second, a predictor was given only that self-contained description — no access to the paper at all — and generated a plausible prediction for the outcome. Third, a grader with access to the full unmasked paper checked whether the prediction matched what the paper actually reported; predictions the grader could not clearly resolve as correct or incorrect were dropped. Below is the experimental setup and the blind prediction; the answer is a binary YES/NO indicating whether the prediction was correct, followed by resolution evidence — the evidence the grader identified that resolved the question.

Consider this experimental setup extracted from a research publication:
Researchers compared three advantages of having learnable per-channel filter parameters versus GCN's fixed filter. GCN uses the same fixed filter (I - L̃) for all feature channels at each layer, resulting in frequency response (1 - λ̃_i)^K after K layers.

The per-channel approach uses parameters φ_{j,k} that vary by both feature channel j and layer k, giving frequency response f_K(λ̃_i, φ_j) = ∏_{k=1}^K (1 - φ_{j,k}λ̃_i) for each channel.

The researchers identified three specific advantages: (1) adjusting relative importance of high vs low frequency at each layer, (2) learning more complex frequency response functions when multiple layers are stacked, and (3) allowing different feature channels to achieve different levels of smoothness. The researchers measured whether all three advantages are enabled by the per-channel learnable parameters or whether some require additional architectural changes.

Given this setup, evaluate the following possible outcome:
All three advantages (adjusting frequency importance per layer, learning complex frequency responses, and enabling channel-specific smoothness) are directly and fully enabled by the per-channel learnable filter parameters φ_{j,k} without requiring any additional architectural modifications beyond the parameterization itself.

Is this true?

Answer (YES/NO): YES